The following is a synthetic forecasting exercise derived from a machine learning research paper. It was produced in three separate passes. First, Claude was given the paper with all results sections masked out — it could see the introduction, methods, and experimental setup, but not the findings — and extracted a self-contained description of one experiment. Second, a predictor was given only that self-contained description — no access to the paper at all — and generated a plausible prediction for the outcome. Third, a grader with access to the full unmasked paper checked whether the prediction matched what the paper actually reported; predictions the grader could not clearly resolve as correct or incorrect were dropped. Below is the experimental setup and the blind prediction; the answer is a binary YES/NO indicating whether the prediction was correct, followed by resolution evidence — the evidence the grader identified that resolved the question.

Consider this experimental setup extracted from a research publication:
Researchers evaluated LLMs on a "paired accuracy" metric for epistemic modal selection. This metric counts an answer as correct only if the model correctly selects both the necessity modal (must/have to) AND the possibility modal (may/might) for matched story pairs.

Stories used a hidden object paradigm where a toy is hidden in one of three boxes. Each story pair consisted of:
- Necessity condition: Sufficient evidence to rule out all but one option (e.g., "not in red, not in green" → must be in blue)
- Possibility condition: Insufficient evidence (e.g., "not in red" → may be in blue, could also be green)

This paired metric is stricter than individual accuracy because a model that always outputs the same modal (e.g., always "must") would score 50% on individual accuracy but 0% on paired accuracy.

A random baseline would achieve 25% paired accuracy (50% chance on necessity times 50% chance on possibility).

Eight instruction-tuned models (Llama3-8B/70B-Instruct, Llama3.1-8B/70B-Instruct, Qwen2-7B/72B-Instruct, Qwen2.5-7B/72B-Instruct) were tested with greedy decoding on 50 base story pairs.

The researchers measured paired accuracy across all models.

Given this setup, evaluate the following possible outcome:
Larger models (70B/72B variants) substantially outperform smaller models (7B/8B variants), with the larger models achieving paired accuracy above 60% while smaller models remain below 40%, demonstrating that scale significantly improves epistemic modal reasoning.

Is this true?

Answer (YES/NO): NO